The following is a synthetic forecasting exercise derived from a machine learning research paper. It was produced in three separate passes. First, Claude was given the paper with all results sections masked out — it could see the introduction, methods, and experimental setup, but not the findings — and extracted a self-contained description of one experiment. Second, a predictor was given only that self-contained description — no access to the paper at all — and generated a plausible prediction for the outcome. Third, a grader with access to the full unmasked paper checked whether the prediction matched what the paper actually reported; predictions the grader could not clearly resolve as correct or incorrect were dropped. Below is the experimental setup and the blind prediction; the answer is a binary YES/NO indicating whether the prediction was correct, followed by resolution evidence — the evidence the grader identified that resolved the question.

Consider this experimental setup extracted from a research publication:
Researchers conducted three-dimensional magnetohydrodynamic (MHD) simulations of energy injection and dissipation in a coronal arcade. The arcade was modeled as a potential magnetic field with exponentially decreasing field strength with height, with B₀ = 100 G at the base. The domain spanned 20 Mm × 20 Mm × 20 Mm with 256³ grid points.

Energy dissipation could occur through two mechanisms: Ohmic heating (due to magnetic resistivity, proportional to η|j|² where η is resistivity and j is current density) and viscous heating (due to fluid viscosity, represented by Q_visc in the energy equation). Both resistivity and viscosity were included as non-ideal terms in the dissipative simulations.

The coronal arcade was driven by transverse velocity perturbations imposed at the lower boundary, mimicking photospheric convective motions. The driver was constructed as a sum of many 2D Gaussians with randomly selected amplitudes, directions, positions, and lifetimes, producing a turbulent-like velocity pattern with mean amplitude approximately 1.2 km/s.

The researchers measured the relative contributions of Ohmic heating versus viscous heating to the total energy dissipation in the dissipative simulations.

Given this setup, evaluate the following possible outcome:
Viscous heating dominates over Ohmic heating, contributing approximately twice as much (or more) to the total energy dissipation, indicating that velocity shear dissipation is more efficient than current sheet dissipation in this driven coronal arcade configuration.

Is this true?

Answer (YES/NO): NO